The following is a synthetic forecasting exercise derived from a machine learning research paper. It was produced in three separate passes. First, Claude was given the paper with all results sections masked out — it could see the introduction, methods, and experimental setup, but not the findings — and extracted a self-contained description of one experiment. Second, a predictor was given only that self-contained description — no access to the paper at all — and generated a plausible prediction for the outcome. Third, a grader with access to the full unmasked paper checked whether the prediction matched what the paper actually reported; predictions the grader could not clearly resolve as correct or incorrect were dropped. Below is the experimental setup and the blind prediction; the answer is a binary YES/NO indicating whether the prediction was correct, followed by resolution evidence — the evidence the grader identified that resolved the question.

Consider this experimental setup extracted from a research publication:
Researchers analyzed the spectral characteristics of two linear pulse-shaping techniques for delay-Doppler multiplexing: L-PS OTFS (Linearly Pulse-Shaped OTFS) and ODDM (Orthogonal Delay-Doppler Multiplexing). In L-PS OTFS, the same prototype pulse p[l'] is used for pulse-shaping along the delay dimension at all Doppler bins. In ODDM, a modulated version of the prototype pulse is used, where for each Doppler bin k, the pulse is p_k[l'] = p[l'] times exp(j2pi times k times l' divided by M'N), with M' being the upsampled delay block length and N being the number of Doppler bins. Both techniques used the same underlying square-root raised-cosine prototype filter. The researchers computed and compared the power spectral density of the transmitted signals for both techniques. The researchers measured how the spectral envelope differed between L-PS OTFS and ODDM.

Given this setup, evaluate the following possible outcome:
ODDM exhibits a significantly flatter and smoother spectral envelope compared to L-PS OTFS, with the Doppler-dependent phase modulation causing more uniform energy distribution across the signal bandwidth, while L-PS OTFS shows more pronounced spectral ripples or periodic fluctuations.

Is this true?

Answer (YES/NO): NO